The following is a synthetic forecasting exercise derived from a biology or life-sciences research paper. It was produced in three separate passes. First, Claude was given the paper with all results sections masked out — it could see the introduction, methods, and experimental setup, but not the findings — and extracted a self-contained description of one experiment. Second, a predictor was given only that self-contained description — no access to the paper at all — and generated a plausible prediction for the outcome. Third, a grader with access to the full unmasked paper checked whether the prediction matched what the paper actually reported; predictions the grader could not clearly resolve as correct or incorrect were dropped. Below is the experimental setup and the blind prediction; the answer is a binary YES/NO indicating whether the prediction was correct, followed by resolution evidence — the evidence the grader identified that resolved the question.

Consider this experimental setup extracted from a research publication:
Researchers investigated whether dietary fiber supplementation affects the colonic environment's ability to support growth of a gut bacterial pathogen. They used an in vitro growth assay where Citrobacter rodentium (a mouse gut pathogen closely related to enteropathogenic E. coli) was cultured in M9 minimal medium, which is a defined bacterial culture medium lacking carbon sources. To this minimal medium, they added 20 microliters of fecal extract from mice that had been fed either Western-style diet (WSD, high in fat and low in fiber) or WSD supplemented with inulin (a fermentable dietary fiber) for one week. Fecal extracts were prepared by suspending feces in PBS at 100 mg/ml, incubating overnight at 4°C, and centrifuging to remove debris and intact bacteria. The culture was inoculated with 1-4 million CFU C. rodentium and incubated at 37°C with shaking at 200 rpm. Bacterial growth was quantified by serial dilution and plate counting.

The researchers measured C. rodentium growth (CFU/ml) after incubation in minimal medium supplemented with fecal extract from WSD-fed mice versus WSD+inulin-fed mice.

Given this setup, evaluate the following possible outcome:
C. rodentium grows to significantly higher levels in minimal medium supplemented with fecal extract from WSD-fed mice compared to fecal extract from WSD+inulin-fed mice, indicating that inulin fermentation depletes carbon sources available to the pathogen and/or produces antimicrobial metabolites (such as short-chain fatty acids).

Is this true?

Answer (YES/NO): NO